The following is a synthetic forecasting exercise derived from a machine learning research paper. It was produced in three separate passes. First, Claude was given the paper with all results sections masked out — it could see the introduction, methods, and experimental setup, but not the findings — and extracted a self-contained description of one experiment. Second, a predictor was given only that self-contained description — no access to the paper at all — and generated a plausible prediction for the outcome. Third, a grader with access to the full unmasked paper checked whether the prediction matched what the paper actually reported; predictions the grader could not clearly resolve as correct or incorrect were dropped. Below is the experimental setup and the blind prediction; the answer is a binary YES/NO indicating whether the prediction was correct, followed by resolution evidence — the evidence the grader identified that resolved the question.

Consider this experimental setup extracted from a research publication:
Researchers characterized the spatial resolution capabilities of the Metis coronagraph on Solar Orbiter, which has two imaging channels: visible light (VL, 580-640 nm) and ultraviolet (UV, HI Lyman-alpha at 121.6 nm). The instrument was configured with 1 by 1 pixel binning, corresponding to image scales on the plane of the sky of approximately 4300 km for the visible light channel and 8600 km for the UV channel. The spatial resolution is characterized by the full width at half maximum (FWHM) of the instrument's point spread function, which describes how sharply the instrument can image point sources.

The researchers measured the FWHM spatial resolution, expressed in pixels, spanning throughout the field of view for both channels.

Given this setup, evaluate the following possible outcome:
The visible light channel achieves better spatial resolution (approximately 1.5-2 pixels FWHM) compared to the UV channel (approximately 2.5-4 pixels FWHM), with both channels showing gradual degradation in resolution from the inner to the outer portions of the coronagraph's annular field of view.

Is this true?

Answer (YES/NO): NO